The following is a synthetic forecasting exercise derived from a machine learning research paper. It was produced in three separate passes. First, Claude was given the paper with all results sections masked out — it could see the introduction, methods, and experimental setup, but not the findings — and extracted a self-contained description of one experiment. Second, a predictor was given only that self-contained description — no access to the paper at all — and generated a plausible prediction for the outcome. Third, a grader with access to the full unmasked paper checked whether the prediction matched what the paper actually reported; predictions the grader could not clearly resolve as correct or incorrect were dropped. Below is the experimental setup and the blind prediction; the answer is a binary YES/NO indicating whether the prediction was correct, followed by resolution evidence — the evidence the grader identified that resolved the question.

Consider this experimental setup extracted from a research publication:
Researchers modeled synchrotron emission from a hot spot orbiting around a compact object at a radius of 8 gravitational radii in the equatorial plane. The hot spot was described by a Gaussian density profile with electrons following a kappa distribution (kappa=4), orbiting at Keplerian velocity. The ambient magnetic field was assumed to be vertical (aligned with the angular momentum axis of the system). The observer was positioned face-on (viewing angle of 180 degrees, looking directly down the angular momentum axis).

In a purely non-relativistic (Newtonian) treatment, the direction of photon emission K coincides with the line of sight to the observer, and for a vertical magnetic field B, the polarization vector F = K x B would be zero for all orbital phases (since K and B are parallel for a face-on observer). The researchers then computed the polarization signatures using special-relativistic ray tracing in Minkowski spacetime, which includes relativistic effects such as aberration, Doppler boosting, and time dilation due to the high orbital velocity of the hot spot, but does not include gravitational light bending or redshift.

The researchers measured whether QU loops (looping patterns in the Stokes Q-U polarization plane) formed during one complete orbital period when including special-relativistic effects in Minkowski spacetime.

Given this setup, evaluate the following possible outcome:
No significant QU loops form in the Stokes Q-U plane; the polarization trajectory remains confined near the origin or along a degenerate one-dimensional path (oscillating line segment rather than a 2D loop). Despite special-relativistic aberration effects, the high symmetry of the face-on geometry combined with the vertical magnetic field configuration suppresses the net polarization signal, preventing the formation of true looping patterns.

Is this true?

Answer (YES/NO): NO